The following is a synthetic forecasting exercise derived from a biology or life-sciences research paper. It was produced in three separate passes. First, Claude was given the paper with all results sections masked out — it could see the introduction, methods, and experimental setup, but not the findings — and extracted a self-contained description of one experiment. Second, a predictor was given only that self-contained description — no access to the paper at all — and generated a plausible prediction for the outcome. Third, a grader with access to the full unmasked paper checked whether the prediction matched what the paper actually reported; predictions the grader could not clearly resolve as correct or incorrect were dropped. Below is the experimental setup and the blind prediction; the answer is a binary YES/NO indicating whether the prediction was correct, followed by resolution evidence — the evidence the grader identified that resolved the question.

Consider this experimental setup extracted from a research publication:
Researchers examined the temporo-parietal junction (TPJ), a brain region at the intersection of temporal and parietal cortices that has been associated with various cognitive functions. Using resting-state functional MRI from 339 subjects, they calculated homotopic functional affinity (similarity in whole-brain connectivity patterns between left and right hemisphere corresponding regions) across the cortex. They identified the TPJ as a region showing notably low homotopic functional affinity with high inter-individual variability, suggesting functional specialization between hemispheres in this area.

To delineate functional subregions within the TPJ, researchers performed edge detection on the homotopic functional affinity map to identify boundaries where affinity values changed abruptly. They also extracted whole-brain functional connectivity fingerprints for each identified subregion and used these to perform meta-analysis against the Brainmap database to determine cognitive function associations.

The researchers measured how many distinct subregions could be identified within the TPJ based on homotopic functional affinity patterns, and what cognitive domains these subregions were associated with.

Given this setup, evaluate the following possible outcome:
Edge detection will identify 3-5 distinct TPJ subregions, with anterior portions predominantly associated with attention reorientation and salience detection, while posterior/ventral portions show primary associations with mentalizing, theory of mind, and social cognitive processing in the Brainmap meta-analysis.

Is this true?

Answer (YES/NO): NO